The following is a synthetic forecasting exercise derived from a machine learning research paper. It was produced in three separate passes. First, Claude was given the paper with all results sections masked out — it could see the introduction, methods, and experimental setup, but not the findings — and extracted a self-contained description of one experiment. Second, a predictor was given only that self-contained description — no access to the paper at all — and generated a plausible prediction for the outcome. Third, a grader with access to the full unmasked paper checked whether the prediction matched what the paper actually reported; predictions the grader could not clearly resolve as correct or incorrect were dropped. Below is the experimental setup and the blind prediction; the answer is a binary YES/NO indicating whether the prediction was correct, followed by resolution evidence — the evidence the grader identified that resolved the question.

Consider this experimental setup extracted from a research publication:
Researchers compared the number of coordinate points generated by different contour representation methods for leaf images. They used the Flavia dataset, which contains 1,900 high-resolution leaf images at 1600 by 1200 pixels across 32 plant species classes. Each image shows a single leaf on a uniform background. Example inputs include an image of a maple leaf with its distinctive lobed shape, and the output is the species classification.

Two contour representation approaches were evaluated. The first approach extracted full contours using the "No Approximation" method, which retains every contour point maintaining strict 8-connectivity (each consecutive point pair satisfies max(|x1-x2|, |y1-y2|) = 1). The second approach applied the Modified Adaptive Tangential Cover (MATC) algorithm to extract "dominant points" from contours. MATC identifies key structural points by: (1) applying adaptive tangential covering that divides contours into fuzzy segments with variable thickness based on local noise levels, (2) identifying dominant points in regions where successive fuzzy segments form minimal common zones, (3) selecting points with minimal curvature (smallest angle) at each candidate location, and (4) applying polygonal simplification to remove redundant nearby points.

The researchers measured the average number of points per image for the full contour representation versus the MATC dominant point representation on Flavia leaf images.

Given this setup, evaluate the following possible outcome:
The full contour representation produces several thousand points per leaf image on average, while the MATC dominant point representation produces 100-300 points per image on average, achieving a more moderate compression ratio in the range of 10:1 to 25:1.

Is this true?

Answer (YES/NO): NO